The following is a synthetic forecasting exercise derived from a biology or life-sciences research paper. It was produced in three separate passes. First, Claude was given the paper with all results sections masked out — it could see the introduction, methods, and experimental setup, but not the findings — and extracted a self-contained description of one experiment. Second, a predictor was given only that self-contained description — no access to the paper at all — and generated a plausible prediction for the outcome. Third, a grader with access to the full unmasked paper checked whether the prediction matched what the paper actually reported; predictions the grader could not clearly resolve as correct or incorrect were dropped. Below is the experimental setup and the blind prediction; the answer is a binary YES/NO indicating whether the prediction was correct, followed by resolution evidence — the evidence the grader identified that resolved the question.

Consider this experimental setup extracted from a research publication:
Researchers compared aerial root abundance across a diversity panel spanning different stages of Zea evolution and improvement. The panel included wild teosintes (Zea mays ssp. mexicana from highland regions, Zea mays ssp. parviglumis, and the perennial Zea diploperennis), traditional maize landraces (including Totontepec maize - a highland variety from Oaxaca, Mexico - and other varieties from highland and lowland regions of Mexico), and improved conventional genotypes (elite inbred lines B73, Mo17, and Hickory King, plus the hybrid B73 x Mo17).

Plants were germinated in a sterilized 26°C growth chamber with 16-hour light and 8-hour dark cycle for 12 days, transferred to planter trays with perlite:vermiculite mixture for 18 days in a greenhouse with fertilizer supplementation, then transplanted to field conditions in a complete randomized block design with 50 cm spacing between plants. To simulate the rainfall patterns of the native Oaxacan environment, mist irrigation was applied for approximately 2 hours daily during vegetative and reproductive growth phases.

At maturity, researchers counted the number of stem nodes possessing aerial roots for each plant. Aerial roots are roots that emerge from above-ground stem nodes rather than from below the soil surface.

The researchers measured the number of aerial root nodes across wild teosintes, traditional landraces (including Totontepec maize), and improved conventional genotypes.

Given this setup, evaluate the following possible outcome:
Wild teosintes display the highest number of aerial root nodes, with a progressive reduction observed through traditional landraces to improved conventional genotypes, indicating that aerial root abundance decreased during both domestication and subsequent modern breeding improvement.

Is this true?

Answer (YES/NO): NO